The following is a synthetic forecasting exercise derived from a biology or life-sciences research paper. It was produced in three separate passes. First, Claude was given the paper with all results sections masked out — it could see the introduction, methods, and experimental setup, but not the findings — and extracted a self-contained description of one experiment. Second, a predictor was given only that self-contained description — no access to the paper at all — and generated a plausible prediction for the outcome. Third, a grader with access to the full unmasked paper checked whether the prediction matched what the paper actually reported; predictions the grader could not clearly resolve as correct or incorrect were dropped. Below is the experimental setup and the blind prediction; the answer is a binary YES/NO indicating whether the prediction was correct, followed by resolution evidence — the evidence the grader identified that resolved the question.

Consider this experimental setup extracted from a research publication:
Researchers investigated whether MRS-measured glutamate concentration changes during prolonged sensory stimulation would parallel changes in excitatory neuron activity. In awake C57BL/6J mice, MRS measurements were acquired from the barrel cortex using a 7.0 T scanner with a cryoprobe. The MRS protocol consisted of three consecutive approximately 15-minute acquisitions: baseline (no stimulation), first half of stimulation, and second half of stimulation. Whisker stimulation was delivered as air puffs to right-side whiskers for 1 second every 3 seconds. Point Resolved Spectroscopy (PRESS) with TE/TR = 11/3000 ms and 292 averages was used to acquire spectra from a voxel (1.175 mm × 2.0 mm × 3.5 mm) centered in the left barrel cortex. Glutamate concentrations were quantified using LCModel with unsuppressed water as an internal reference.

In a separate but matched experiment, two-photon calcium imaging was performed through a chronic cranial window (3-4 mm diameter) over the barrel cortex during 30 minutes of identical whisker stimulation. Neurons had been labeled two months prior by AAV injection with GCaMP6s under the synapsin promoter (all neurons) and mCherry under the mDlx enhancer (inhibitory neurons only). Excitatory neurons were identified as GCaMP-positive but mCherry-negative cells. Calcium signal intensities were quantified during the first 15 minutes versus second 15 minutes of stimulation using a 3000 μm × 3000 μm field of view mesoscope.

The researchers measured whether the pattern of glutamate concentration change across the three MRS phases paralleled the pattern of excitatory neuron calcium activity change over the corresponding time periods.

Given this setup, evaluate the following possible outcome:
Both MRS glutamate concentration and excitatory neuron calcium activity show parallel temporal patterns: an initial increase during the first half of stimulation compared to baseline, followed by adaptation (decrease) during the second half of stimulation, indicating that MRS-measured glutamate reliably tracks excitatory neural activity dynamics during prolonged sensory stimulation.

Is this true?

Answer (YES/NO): NO